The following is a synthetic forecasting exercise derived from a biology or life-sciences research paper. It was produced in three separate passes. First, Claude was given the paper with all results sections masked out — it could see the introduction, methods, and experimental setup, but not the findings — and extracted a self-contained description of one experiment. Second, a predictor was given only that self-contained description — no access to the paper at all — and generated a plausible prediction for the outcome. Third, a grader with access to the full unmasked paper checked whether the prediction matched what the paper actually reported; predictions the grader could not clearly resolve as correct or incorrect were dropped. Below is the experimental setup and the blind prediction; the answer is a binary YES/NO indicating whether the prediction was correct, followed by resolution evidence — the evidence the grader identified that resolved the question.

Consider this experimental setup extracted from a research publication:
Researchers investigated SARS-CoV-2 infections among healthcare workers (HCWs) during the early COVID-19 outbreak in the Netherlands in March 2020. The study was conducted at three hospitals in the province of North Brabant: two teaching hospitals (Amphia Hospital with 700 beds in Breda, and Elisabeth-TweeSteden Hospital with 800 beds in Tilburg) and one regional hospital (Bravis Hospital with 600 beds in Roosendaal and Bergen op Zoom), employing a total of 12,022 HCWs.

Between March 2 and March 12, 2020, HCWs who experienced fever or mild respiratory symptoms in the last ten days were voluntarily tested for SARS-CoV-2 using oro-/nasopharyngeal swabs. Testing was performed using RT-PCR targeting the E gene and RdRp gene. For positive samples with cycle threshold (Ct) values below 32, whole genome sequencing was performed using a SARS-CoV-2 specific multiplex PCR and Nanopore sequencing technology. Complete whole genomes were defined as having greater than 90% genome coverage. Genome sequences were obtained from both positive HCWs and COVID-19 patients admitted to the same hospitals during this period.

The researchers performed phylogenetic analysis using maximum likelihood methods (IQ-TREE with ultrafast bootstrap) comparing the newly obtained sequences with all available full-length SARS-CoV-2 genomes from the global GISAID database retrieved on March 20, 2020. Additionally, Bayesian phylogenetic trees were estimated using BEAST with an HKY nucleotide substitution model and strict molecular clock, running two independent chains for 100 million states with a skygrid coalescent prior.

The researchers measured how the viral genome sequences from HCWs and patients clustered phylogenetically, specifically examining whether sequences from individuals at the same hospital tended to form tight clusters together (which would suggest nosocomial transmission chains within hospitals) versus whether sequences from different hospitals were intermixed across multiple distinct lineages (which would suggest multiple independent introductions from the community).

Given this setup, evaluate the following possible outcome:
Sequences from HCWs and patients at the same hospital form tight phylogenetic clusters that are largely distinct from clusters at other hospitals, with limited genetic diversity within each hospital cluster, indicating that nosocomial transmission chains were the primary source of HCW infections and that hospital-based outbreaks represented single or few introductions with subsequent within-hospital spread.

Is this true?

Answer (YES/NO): NO